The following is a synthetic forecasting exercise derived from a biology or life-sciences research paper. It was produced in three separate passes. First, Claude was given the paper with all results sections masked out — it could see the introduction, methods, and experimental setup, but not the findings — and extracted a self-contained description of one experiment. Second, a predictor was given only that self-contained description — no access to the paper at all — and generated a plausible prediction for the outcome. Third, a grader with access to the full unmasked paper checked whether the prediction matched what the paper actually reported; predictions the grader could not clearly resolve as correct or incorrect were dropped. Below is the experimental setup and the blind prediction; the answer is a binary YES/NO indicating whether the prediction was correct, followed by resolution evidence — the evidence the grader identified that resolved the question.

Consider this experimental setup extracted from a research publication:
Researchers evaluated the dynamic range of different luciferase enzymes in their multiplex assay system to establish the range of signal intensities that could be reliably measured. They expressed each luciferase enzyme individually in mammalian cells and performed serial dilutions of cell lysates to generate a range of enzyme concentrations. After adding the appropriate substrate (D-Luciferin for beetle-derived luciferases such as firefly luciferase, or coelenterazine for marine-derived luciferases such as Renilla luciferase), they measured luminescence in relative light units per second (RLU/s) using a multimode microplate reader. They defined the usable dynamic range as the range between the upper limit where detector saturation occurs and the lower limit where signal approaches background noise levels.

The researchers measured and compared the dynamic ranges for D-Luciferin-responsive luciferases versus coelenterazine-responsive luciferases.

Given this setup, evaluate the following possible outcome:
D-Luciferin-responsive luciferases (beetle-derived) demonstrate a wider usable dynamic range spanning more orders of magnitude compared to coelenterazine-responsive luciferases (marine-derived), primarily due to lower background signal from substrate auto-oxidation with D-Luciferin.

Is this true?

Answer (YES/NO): NO